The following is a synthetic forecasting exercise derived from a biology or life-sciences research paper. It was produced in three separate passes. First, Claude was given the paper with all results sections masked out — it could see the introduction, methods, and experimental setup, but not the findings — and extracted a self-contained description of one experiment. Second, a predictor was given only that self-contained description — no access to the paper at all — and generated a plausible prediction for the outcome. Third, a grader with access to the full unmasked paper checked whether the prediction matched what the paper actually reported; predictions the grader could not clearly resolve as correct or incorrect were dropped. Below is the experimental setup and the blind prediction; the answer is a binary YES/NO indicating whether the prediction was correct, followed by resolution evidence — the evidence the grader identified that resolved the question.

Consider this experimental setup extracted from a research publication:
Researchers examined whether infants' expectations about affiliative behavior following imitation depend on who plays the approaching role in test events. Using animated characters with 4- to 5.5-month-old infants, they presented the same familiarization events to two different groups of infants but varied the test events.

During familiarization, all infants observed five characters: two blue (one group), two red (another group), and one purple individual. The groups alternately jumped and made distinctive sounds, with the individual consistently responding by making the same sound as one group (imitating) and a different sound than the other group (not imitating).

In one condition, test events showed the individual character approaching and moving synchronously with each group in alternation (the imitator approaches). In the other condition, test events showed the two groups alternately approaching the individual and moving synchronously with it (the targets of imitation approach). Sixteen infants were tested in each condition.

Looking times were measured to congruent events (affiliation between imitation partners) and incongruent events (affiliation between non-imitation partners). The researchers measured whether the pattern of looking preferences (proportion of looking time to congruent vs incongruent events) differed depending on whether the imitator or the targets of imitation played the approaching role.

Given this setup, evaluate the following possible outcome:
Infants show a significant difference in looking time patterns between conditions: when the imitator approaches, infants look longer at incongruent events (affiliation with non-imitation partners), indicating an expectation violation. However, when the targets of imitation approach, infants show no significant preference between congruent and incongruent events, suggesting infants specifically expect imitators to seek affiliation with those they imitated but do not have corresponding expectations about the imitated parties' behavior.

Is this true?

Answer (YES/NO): NO